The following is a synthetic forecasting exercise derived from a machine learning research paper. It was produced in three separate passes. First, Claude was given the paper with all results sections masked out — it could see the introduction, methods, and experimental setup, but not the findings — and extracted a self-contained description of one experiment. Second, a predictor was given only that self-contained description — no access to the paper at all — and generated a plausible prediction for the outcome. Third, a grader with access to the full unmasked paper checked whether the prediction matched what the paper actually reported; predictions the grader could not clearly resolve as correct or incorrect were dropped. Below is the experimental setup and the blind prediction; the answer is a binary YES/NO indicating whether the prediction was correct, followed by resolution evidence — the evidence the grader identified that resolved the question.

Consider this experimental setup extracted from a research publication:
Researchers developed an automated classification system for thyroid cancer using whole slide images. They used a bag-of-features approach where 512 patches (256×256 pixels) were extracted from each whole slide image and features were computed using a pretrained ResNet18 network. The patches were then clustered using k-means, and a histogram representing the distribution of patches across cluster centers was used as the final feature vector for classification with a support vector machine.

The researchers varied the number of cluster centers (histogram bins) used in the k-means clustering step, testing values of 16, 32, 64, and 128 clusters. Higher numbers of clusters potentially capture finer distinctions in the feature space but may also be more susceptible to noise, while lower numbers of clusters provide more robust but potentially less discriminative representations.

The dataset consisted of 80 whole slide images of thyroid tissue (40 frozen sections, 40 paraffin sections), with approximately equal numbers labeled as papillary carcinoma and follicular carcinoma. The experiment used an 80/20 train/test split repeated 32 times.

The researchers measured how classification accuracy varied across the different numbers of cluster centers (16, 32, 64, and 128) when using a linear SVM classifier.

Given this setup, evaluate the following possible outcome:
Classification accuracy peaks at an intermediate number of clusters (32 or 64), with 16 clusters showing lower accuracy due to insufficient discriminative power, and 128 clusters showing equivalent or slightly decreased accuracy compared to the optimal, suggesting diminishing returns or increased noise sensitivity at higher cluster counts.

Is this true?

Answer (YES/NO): NO